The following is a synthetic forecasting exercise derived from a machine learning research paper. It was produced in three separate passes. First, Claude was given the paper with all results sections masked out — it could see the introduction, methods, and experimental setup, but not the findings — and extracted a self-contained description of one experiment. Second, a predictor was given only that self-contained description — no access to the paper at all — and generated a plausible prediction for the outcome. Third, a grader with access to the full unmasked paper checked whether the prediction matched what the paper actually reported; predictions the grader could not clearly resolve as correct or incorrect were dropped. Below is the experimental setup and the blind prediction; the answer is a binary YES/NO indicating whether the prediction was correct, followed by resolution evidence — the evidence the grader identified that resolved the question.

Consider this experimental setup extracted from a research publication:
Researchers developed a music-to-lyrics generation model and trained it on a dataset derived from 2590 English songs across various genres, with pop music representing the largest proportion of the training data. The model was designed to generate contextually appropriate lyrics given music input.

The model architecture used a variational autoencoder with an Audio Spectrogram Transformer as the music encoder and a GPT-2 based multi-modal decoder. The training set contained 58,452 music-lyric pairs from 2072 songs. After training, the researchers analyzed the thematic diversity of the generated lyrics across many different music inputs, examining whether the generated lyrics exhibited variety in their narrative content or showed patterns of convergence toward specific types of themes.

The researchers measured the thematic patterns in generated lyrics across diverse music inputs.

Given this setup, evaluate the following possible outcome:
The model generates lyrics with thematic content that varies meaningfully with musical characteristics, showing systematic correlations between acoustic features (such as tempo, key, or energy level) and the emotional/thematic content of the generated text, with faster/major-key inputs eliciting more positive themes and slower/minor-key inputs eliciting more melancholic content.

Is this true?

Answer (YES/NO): NO